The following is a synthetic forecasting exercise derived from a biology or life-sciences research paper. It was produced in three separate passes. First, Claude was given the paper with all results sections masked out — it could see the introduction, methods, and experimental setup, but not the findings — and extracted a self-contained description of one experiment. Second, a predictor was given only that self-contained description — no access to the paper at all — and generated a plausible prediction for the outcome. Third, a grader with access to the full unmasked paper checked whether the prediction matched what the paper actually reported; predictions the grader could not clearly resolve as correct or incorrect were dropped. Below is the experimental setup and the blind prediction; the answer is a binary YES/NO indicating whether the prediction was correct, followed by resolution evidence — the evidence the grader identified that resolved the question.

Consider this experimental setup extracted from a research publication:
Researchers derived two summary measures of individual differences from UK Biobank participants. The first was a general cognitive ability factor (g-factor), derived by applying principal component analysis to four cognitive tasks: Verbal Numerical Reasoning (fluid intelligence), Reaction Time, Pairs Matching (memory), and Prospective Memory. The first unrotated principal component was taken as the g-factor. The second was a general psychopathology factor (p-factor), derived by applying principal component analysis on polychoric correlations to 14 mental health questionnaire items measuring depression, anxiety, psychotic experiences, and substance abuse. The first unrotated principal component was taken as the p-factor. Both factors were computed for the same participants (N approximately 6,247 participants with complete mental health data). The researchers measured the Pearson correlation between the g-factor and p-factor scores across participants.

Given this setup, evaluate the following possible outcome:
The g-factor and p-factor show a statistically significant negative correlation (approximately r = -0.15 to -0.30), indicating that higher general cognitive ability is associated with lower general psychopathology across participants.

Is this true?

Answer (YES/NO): NO